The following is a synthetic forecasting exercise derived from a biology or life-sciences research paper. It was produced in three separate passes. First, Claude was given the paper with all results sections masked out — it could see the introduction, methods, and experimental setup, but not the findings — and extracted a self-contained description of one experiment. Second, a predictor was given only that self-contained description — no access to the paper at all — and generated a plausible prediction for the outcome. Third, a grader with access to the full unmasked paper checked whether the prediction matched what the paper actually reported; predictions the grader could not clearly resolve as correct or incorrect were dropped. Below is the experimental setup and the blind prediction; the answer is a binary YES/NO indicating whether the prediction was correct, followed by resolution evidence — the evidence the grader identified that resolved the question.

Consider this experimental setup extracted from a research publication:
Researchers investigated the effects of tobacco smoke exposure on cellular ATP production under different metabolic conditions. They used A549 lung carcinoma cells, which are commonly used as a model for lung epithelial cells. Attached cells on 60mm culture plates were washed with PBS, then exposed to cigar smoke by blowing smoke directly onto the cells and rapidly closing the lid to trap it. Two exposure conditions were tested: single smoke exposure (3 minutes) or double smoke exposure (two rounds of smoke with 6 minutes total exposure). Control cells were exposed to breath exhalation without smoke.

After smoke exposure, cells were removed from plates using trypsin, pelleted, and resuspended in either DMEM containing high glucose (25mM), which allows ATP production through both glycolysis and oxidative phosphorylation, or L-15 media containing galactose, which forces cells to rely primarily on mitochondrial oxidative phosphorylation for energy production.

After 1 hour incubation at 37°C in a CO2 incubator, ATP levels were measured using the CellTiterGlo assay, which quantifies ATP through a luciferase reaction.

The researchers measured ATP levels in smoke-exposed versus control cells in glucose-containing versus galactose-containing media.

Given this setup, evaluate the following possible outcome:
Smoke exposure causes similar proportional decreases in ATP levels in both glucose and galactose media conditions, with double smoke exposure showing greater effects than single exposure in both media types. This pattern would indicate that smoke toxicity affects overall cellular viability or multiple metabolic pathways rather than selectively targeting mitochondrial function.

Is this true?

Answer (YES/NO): NO